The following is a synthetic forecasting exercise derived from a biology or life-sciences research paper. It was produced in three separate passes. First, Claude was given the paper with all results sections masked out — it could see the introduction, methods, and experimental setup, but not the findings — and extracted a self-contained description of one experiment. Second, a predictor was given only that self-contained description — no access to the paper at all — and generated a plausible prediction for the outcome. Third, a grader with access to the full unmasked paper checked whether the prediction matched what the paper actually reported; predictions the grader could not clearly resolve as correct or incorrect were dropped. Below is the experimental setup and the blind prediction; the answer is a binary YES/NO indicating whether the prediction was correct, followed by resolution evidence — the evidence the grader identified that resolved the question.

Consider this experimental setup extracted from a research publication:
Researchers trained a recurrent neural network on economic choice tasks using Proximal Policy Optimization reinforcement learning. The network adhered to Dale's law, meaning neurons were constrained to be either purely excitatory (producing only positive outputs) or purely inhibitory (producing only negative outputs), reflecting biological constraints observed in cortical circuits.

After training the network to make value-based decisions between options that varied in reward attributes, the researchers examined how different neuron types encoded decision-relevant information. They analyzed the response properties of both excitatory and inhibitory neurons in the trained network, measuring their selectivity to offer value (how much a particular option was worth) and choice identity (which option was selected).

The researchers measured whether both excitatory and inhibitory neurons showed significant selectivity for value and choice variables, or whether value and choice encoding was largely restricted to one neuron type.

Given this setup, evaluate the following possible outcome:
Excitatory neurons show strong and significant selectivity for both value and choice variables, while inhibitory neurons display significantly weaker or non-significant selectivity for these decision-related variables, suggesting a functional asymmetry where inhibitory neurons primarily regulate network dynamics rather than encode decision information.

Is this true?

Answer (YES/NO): NO